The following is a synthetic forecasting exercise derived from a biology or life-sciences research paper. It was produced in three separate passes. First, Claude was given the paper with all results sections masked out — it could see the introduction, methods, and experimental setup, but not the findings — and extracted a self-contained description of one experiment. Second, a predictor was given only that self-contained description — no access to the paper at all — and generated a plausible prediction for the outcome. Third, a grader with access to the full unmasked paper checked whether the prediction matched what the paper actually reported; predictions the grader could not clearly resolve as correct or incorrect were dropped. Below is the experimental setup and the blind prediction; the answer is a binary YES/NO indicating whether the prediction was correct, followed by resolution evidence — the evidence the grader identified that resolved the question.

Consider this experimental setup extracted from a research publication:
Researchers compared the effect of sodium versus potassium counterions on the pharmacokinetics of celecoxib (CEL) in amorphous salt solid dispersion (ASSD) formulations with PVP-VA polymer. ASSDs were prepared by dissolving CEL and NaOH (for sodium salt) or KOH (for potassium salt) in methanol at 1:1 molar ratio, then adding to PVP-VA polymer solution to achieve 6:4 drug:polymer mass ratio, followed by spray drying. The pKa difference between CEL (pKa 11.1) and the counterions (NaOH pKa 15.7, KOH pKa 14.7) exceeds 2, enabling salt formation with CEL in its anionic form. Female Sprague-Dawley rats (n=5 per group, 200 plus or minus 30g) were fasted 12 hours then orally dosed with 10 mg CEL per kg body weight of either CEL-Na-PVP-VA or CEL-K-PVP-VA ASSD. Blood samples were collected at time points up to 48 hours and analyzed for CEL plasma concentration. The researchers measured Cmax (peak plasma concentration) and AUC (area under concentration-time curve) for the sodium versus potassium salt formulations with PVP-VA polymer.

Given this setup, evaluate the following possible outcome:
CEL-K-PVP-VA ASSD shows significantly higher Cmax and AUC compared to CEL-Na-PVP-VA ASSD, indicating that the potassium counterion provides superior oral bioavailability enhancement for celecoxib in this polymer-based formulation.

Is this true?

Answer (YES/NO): YES